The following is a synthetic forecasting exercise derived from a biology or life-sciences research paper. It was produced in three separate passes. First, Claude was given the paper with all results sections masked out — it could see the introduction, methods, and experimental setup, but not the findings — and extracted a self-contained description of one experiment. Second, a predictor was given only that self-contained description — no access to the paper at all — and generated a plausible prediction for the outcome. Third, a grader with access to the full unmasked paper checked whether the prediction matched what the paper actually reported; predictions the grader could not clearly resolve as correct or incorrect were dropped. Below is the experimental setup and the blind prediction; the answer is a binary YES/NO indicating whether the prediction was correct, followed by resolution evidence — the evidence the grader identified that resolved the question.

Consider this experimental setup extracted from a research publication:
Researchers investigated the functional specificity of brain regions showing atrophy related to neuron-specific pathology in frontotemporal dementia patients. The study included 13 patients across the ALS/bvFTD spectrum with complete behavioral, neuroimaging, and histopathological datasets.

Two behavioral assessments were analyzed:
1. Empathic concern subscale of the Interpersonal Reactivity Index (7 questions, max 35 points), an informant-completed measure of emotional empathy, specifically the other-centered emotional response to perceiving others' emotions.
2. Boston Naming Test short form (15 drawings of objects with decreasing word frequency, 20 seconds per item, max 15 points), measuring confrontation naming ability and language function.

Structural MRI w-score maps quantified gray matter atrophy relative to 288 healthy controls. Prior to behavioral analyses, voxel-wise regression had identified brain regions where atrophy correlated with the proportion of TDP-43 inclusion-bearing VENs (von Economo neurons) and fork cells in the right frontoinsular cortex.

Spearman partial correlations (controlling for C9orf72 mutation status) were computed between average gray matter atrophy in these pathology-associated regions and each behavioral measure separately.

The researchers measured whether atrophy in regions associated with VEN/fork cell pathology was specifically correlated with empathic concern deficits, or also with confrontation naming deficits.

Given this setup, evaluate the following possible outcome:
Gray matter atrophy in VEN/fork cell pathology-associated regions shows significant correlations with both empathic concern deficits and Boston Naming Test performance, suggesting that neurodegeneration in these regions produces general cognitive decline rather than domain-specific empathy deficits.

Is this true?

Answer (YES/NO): NO